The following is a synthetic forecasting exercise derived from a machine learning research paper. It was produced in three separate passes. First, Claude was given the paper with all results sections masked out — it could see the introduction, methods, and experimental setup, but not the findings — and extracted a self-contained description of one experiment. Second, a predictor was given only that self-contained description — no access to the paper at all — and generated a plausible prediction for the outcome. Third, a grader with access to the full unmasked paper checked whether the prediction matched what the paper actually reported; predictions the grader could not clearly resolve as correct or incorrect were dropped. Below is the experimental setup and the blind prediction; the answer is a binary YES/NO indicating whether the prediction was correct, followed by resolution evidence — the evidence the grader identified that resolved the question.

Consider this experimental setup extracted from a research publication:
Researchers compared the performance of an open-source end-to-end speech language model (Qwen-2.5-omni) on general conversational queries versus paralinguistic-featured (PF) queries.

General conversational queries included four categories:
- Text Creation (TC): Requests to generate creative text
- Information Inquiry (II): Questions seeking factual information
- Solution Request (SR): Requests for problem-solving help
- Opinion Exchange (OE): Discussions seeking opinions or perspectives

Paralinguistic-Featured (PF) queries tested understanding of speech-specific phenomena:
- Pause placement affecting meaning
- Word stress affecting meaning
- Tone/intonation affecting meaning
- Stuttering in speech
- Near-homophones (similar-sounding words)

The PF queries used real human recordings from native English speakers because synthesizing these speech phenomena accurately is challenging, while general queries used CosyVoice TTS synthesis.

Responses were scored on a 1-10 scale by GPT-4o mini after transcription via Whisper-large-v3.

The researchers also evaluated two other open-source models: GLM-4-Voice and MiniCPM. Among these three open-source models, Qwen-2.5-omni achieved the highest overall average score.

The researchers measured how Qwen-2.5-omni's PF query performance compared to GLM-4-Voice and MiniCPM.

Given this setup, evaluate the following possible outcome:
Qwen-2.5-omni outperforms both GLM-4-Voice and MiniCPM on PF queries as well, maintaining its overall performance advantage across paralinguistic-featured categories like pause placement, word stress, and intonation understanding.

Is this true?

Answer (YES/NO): NO